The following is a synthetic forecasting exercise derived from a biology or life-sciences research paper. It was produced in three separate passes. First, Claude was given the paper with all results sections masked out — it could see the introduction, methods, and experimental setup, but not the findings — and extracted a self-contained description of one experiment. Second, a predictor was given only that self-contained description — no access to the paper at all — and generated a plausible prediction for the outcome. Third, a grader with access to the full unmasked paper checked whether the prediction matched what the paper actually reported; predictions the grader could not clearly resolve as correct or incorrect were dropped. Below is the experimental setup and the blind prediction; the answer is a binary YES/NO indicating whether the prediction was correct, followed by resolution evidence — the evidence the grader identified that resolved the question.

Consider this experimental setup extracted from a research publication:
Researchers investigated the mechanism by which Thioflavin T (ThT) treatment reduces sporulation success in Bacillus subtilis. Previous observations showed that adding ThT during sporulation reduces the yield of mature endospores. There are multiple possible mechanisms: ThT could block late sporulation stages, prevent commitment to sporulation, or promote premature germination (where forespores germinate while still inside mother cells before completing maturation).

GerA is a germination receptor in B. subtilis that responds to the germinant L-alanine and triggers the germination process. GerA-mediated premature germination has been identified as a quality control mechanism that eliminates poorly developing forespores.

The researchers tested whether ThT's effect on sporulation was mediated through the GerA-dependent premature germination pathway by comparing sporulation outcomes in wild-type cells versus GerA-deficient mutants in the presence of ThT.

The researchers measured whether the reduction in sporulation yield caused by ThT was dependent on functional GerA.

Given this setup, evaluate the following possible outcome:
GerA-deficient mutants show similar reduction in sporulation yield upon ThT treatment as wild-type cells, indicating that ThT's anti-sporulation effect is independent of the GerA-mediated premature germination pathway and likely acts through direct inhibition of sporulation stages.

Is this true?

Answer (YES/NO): NO